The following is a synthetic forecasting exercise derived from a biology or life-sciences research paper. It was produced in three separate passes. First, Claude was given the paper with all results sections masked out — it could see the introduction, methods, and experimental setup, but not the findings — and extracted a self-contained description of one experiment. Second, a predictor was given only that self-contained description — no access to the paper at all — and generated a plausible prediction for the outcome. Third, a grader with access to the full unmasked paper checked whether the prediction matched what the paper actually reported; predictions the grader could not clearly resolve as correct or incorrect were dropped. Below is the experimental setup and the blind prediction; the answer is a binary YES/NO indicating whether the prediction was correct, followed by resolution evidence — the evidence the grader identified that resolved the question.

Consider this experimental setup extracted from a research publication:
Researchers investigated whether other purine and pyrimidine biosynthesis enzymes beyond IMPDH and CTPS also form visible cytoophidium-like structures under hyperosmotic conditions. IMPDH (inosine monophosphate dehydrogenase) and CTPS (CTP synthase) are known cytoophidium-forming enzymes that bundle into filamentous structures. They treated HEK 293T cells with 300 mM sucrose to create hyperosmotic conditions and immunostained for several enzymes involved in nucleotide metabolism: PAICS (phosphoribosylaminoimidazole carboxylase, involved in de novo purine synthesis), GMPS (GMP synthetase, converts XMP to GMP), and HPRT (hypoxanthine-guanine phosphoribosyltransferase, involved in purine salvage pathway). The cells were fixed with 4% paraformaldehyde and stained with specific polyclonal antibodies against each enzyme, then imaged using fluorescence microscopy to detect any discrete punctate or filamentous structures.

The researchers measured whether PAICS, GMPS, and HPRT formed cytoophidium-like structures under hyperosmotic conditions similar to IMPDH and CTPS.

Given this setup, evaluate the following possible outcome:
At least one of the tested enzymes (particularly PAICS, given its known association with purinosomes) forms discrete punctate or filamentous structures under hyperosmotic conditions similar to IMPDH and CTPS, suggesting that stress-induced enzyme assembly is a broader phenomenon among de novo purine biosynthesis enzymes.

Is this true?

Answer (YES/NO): NO